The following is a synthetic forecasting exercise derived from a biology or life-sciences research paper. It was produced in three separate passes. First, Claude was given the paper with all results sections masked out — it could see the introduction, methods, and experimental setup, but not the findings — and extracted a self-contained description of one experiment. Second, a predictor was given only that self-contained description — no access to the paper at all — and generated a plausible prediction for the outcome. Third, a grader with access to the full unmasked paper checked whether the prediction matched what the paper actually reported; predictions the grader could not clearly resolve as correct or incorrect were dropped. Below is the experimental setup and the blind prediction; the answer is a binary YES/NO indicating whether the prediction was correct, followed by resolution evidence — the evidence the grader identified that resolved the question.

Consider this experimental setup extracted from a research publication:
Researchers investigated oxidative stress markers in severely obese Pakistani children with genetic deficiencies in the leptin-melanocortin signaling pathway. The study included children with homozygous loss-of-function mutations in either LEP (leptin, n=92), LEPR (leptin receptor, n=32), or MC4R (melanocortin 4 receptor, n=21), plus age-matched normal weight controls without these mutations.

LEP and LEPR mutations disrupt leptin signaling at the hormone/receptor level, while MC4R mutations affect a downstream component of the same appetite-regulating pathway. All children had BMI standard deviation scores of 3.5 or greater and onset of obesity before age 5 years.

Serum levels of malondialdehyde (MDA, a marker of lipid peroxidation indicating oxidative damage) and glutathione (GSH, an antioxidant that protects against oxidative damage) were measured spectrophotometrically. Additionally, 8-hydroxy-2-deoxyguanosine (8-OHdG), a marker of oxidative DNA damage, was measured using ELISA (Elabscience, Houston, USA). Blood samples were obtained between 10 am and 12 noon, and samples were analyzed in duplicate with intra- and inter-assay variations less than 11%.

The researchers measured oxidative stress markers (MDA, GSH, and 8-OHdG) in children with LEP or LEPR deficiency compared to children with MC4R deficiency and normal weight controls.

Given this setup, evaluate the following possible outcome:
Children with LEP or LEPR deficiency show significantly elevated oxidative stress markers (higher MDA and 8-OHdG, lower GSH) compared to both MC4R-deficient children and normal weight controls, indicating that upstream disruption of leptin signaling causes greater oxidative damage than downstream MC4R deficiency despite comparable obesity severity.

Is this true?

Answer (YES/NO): NO